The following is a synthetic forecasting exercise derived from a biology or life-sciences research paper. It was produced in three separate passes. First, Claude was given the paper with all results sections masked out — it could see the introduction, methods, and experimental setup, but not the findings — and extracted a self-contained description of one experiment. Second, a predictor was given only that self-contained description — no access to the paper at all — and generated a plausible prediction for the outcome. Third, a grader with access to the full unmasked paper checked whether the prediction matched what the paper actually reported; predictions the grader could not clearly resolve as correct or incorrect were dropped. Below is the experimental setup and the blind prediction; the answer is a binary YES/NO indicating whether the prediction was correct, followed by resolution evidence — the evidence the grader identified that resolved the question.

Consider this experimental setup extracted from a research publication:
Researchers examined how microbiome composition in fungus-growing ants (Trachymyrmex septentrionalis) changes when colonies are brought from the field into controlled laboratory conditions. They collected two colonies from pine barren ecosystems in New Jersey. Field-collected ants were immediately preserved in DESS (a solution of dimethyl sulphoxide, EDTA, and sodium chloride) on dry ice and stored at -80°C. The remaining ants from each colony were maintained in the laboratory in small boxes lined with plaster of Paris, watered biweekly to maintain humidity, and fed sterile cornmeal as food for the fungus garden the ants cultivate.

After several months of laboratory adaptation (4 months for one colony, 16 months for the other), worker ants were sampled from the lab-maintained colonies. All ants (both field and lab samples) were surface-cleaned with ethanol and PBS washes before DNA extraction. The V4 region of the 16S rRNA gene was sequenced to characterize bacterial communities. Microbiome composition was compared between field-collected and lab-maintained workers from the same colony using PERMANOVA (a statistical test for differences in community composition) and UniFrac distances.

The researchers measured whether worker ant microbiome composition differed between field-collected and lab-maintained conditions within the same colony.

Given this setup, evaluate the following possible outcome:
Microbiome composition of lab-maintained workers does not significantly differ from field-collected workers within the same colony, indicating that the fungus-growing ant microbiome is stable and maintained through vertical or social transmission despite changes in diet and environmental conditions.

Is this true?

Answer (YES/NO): NO